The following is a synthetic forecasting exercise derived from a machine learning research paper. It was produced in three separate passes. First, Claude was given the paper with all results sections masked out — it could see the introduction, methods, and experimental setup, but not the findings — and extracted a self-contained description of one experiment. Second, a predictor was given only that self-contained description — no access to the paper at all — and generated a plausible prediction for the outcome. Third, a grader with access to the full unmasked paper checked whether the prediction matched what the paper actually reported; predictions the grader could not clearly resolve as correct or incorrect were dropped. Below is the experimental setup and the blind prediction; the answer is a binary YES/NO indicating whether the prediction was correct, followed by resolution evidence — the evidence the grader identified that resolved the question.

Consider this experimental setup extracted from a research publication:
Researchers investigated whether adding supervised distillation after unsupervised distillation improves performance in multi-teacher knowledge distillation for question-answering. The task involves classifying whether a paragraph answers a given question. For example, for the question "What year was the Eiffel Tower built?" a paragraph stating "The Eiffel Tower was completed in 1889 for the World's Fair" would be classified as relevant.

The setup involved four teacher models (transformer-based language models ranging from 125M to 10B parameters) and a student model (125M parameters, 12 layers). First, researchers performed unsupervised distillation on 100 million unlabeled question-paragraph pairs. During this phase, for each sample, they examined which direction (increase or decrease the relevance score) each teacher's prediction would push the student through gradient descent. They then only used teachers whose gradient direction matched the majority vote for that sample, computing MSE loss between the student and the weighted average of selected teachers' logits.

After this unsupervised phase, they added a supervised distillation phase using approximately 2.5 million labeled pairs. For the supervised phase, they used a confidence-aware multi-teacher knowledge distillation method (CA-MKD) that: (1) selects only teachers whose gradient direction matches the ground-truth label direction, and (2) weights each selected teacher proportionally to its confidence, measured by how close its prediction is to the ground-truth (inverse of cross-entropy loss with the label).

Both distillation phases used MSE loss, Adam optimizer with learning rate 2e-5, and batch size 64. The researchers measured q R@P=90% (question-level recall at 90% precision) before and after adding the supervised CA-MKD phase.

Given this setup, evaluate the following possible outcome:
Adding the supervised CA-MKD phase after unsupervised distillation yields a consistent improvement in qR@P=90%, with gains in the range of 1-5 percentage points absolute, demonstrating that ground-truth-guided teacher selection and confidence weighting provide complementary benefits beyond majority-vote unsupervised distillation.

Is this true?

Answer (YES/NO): NO